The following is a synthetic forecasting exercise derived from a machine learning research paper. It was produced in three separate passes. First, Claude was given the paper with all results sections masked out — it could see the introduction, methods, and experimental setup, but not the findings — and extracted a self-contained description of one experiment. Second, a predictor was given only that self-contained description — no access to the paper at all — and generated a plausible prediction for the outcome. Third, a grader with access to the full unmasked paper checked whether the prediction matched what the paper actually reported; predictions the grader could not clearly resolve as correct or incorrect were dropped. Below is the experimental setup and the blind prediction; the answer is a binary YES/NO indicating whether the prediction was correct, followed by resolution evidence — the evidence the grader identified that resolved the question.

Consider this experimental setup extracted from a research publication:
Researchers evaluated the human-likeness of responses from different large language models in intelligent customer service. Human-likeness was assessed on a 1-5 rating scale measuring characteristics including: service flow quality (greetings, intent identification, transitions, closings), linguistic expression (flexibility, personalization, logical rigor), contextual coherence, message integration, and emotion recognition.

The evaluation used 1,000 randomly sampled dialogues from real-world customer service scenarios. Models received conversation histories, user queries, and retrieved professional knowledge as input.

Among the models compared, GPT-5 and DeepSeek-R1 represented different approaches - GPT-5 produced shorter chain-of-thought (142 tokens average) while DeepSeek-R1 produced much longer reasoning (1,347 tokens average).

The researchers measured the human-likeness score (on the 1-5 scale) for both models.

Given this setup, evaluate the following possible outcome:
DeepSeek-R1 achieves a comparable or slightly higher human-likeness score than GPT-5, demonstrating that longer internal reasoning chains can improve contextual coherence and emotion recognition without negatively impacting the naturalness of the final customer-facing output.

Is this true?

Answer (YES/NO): NO